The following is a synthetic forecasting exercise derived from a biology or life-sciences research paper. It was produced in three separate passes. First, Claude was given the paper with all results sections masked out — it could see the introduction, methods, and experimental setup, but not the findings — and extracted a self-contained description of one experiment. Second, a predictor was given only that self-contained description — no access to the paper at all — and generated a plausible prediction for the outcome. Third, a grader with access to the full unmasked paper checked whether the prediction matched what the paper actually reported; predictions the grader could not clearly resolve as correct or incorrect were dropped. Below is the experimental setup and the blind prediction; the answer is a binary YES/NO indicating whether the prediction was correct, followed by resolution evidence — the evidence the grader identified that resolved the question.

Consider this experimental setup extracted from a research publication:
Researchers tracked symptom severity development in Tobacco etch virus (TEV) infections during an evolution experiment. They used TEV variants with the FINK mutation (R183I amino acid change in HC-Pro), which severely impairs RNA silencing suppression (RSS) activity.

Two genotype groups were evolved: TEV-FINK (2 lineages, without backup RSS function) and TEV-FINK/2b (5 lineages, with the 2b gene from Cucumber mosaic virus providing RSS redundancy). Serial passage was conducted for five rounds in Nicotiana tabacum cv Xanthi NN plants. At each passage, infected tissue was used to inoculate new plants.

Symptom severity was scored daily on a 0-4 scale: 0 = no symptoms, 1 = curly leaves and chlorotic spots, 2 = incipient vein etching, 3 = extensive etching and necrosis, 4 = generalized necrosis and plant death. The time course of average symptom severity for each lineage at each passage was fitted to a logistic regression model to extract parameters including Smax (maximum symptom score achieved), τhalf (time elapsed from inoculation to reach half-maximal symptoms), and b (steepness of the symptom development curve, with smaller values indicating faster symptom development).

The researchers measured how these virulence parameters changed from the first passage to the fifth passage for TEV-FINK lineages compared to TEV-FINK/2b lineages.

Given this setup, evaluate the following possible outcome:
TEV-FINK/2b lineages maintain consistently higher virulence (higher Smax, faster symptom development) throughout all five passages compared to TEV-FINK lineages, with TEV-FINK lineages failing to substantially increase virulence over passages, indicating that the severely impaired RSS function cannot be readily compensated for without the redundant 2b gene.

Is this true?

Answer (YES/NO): NO